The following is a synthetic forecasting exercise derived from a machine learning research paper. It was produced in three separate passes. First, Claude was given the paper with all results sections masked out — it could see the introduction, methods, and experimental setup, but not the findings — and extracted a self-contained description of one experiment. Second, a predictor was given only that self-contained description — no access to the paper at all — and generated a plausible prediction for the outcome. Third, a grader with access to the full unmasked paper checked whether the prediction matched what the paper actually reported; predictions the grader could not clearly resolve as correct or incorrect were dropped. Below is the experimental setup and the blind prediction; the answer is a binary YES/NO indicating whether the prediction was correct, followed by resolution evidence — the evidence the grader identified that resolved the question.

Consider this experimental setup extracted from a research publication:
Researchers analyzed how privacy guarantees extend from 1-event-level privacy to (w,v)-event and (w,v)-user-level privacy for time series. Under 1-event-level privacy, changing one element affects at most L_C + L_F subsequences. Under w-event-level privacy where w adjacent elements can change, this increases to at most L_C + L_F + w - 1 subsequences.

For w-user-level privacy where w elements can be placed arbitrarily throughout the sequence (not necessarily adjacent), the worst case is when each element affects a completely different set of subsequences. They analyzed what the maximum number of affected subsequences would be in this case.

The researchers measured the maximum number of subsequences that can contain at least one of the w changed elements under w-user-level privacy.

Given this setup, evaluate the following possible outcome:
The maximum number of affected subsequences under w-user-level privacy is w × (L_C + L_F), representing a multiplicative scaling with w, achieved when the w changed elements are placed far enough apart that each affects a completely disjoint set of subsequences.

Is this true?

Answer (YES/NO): NO